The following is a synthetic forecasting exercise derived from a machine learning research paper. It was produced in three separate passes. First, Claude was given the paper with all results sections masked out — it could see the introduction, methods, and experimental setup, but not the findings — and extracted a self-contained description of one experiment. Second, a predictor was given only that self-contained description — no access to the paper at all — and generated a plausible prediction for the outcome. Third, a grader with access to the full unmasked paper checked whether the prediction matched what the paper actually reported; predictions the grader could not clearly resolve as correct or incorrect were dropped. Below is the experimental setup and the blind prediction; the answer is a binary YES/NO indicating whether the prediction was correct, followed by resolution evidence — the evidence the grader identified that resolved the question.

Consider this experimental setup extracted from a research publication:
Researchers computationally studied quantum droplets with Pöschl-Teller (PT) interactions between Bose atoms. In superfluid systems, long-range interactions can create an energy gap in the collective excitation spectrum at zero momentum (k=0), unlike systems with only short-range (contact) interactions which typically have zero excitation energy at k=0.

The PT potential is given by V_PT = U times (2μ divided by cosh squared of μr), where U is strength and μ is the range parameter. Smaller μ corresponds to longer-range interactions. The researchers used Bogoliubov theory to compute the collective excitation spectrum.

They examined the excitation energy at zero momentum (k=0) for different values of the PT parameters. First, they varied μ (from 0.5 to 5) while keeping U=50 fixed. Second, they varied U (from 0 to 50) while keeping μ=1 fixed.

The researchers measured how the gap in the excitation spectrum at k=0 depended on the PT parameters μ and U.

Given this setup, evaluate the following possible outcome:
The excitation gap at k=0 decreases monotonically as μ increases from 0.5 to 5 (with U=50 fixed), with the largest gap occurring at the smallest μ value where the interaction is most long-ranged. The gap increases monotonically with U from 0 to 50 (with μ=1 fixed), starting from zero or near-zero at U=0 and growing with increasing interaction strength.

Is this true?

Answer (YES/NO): YES